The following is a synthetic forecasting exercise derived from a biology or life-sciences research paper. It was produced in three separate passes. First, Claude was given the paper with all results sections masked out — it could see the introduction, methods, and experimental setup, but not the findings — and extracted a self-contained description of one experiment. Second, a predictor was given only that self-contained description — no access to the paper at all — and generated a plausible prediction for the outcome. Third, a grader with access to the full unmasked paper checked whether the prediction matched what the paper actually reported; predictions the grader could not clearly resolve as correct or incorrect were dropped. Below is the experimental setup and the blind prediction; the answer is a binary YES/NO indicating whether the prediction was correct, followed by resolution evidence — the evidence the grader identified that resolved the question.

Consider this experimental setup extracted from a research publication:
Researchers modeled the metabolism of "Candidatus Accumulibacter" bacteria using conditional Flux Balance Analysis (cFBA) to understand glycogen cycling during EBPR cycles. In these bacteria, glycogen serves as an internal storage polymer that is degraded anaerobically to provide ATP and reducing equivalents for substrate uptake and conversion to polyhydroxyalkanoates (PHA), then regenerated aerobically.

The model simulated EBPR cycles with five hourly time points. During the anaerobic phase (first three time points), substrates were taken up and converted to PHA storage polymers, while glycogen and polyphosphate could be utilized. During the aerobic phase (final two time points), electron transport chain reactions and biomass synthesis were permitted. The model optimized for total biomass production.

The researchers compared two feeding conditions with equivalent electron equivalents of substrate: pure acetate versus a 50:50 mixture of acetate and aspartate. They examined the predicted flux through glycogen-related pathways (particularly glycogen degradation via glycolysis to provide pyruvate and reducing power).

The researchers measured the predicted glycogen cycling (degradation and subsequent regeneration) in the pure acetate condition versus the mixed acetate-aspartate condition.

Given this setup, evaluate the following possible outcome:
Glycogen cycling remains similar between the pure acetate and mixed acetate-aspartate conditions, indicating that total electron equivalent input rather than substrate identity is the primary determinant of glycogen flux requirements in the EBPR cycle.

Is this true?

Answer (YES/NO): NO